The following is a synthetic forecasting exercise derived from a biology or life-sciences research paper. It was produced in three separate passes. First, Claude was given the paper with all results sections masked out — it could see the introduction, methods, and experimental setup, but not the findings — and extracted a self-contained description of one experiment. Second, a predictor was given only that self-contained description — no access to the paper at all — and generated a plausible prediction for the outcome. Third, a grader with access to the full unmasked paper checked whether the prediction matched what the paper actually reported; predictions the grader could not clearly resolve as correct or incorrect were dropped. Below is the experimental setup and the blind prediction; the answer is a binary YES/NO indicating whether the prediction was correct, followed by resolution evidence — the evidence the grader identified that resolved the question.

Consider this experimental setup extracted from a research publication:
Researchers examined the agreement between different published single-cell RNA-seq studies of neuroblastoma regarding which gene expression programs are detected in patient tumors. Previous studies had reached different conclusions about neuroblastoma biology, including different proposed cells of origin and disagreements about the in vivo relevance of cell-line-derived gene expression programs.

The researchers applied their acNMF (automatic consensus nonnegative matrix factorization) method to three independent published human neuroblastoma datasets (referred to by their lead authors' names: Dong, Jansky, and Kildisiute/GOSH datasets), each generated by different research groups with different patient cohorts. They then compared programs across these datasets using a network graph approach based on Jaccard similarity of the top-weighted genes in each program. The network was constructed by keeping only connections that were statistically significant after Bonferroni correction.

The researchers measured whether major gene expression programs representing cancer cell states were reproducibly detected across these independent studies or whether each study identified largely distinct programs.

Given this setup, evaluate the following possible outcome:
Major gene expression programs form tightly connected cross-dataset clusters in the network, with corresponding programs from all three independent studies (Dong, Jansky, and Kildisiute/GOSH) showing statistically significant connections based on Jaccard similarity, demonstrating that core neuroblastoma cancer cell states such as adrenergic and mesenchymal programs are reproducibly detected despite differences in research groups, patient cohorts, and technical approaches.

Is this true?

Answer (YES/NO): YES